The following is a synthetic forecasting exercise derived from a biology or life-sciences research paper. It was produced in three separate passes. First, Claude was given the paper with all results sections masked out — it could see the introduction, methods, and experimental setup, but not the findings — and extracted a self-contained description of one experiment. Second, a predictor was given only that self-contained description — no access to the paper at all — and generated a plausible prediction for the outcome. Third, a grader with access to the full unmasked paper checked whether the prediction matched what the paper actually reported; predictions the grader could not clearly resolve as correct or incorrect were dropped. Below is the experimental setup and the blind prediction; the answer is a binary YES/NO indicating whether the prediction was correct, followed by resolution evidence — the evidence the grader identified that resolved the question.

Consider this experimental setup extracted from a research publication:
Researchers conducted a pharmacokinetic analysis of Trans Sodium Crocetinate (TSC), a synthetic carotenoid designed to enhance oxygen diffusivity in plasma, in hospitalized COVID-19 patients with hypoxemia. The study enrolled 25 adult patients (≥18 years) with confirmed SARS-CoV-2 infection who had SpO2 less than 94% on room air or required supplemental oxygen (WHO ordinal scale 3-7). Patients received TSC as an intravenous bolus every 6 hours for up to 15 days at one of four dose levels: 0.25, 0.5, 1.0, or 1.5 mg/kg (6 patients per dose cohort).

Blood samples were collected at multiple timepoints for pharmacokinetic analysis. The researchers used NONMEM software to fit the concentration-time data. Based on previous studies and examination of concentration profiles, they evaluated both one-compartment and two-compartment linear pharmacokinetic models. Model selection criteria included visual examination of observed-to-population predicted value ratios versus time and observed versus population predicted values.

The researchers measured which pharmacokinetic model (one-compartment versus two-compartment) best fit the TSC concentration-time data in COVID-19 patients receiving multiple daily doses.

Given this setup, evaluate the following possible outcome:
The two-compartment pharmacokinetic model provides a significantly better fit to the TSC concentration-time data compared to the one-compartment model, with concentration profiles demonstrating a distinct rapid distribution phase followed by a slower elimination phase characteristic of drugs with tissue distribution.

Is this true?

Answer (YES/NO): NO